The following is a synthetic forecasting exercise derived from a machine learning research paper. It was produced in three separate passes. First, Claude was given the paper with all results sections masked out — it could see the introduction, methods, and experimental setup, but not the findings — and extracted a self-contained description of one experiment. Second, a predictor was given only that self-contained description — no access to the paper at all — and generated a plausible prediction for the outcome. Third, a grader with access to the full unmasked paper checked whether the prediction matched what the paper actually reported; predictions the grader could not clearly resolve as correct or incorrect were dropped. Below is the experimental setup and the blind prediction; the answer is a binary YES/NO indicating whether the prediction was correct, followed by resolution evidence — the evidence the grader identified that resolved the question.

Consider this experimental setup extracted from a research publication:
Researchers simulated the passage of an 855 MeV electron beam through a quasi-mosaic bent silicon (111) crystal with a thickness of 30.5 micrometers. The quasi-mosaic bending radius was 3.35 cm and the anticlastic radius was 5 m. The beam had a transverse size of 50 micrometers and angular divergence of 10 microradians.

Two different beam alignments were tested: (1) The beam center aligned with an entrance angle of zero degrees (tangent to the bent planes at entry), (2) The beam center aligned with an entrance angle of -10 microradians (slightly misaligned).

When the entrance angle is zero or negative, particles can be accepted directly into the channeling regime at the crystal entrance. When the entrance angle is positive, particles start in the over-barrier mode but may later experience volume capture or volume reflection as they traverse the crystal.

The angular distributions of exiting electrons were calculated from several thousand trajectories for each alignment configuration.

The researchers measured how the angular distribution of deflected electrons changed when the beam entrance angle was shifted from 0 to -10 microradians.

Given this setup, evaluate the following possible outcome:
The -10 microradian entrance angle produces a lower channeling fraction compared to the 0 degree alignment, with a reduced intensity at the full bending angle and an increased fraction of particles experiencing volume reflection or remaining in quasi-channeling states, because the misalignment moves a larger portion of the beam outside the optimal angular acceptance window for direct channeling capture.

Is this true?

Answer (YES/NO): NO